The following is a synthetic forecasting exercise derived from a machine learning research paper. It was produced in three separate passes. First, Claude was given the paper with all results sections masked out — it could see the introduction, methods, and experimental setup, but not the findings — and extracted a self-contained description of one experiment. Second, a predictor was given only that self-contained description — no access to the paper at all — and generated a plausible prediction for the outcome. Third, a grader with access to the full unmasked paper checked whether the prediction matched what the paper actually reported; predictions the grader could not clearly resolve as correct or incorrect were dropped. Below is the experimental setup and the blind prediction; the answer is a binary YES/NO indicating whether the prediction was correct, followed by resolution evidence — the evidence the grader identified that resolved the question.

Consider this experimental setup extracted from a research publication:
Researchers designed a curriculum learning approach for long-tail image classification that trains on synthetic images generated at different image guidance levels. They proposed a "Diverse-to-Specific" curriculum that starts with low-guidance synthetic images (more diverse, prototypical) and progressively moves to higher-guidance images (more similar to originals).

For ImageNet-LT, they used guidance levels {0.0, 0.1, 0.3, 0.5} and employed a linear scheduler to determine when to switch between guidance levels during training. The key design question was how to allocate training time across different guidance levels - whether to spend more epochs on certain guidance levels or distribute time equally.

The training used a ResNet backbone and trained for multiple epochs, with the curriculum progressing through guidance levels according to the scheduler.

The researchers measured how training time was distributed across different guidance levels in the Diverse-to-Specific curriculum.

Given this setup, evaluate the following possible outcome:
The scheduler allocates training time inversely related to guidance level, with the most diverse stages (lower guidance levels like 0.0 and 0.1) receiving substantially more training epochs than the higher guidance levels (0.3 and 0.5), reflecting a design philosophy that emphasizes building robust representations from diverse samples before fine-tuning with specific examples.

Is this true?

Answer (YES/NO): NO